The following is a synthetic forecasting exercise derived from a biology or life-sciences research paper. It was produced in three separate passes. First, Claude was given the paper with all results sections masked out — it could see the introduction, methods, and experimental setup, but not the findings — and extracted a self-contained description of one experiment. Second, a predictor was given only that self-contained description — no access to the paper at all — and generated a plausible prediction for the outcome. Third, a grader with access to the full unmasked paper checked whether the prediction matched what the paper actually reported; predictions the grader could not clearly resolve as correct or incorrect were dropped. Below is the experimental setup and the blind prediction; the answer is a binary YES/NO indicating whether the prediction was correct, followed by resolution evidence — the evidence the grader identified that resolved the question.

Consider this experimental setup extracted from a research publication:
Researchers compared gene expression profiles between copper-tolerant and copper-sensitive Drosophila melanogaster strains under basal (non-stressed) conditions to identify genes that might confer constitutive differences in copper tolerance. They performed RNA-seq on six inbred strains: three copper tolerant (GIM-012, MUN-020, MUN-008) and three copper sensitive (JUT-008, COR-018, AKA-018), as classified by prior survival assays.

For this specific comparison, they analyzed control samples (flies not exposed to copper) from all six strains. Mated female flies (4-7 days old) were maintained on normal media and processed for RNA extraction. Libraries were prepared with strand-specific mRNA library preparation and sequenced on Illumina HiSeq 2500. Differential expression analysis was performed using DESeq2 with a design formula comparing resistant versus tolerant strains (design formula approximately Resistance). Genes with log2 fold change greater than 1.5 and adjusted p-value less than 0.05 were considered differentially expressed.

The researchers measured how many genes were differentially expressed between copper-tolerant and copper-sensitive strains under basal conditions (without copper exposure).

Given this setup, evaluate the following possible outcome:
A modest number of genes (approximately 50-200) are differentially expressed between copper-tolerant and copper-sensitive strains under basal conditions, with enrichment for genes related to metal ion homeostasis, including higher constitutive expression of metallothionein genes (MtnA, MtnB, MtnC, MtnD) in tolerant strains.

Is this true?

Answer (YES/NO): NO